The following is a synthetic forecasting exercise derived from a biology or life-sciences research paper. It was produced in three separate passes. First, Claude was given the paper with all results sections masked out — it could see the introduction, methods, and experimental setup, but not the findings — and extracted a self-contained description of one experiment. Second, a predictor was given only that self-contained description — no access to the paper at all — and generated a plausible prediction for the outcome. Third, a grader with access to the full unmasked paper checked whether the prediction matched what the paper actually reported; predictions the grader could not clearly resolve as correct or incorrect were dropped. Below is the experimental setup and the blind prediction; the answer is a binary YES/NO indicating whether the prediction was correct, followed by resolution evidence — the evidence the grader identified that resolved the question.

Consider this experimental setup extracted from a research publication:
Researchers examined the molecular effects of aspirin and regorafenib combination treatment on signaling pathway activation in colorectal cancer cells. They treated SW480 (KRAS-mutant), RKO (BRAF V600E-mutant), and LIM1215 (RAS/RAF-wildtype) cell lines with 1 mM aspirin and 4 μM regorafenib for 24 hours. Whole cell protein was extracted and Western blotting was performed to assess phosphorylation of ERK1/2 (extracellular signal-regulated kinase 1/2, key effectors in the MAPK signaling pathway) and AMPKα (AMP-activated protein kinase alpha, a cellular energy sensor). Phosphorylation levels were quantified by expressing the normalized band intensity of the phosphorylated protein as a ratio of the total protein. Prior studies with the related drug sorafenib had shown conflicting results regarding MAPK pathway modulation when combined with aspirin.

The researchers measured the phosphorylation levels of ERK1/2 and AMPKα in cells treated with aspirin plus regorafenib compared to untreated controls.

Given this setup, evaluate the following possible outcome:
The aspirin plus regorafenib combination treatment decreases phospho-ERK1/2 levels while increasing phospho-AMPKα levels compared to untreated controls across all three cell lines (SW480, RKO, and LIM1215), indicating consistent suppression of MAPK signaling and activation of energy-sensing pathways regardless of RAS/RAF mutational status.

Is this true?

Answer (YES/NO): NO